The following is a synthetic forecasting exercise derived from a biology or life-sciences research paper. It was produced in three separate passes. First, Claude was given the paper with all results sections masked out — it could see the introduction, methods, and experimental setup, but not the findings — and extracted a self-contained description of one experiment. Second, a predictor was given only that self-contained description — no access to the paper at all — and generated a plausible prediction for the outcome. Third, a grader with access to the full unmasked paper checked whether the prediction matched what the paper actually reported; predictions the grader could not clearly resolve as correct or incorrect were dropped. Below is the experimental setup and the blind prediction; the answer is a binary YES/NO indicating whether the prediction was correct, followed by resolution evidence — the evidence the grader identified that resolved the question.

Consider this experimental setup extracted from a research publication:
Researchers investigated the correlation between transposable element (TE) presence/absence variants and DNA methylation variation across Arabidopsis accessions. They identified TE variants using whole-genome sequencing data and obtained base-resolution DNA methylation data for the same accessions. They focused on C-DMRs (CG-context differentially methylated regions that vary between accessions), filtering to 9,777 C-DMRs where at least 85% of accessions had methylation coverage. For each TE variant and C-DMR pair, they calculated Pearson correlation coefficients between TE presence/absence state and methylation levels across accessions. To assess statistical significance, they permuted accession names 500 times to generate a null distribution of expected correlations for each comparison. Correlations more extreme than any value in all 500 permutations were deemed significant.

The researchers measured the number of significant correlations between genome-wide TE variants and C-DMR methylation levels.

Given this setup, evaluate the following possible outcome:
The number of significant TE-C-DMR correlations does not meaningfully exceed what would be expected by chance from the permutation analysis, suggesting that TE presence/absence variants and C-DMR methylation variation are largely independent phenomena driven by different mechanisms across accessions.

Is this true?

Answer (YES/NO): NO